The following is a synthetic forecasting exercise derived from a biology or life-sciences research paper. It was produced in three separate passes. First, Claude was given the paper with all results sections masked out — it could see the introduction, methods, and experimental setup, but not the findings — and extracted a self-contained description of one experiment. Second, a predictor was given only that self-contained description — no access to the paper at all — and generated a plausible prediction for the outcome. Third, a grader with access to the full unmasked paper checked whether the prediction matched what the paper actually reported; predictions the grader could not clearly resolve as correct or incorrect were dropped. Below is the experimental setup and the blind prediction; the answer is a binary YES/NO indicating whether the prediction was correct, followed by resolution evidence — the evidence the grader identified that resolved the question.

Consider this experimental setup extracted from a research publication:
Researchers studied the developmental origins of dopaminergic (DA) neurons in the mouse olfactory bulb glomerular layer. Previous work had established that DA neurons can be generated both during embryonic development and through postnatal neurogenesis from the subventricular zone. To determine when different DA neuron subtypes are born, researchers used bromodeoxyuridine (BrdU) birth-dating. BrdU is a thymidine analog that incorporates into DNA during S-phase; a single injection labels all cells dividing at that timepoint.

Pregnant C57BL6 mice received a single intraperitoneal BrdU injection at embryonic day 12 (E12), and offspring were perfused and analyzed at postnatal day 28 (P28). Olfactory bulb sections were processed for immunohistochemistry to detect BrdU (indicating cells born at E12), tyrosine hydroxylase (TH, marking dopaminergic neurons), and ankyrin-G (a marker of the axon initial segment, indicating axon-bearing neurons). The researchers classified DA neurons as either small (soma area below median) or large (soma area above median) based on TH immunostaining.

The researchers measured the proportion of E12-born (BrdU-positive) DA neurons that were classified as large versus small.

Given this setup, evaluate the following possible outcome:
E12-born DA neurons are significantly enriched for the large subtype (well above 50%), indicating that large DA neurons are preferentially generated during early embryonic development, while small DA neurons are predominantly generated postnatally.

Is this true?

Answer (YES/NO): NO